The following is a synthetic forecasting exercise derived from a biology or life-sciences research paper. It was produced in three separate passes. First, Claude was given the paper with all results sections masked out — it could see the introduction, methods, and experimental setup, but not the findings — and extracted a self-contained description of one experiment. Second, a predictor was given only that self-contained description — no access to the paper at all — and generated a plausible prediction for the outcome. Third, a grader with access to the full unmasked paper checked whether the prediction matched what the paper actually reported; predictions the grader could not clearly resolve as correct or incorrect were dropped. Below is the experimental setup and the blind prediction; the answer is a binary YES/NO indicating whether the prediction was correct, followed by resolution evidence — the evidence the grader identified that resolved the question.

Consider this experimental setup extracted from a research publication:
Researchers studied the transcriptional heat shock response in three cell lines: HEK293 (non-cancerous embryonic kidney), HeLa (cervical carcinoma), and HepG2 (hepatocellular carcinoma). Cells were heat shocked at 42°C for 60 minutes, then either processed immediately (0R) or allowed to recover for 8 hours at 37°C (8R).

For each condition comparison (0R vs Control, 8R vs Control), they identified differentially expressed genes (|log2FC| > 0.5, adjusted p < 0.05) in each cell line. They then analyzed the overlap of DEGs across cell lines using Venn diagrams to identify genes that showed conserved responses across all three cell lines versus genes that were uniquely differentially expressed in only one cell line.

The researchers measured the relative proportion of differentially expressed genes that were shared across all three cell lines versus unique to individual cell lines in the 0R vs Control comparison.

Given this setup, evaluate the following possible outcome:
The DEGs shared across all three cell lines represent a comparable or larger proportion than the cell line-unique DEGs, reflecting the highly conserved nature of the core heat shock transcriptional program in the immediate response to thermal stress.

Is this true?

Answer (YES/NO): NO